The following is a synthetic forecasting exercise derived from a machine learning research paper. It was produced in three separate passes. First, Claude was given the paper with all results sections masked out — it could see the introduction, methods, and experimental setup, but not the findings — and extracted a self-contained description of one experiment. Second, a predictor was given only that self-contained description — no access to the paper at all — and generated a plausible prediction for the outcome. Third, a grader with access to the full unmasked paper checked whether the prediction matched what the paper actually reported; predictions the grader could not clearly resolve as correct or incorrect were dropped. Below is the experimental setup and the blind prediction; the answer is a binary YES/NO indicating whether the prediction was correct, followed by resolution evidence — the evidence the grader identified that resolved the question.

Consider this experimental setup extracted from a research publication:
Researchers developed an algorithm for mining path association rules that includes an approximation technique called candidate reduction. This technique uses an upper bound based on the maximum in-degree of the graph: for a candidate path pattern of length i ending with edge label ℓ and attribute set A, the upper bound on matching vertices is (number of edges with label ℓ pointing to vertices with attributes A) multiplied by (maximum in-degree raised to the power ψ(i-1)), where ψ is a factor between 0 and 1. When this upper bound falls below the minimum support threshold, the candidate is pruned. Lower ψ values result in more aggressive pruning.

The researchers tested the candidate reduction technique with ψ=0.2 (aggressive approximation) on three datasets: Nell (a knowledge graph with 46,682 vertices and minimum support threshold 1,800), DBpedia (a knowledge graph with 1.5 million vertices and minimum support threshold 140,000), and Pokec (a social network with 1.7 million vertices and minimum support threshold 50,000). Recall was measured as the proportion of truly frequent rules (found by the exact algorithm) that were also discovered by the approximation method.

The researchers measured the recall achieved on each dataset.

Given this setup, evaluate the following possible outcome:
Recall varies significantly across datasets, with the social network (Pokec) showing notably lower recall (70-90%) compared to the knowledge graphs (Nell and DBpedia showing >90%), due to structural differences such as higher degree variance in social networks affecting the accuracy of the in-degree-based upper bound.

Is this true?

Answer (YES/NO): NO